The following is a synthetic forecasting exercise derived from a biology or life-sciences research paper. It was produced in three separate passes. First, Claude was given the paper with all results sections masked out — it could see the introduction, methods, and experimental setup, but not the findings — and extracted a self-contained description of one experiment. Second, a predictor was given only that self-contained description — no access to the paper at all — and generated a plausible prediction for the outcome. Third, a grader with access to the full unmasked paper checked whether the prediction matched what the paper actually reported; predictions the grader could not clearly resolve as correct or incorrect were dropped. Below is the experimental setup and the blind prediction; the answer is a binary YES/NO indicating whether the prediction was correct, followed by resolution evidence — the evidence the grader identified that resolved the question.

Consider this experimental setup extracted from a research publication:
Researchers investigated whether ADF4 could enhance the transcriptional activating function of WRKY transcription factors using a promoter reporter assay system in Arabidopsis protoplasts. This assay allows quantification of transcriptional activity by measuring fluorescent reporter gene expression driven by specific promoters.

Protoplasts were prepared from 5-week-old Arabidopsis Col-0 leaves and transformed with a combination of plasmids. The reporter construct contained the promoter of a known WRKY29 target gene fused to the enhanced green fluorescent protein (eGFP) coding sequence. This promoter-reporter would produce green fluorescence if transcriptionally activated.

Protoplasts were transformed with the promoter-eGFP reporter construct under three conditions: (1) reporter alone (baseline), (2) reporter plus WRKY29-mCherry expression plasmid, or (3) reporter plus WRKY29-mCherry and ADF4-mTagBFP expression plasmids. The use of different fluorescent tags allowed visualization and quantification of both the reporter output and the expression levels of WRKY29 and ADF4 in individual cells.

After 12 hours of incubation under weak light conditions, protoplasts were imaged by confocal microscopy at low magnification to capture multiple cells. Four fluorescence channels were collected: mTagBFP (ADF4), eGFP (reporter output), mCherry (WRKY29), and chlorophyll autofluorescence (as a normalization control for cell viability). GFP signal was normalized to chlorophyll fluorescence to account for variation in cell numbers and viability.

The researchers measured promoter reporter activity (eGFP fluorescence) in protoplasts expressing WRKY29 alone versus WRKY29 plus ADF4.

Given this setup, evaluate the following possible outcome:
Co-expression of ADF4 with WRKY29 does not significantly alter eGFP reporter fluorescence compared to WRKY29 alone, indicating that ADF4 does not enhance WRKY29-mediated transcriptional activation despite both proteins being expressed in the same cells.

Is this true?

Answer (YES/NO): NO